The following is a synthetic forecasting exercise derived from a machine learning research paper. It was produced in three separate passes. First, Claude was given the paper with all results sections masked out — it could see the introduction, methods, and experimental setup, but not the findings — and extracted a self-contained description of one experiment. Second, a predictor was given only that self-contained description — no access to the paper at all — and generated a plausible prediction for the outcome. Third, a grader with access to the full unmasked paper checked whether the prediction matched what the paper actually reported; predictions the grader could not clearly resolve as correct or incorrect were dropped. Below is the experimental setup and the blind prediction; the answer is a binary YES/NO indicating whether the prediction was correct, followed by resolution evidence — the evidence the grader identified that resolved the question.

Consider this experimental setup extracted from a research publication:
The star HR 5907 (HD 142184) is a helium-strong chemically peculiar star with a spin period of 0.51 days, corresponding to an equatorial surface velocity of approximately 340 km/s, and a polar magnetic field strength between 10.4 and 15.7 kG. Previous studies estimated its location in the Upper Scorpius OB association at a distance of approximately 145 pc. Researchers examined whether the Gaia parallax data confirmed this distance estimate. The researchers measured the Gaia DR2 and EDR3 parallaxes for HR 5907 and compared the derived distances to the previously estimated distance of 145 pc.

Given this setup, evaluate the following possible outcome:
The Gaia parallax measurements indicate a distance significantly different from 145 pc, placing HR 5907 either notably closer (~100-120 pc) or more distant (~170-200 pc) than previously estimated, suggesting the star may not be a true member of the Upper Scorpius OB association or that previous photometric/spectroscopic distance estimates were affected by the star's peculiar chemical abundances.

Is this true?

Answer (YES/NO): NO